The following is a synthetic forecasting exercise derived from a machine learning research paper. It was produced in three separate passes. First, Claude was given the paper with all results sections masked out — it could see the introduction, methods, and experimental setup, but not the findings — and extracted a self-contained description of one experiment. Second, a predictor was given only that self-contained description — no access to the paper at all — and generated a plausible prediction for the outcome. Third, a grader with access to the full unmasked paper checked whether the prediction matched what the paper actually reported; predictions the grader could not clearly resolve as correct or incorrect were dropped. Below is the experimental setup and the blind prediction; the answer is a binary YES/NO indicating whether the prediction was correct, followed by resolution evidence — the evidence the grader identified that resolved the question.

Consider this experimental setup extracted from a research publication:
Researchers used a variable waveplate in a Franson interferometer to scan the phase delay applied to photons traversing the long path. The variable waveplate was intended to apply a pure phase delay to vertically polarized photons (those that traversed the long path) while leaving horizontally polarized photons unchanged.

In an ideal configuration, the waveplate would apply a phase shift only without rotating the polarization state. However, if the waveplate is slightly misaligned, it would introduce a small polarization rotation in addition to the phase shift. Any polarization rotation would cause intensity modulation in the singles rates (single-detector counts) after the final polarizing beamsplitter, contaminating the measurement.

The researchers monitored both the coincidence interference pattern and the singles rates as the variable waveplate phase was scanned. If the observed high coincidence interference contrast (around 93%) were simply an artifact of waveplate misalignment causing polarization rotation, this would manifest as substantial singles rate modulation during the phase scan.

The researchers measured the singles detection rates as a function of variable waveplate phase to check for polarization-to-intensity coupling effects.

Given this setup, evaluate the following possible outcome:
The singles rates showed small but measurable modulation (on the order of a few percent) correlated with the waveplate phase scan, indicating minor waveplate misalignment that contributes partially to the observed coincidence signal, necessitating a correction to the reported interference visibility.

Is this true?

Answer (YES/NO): NO